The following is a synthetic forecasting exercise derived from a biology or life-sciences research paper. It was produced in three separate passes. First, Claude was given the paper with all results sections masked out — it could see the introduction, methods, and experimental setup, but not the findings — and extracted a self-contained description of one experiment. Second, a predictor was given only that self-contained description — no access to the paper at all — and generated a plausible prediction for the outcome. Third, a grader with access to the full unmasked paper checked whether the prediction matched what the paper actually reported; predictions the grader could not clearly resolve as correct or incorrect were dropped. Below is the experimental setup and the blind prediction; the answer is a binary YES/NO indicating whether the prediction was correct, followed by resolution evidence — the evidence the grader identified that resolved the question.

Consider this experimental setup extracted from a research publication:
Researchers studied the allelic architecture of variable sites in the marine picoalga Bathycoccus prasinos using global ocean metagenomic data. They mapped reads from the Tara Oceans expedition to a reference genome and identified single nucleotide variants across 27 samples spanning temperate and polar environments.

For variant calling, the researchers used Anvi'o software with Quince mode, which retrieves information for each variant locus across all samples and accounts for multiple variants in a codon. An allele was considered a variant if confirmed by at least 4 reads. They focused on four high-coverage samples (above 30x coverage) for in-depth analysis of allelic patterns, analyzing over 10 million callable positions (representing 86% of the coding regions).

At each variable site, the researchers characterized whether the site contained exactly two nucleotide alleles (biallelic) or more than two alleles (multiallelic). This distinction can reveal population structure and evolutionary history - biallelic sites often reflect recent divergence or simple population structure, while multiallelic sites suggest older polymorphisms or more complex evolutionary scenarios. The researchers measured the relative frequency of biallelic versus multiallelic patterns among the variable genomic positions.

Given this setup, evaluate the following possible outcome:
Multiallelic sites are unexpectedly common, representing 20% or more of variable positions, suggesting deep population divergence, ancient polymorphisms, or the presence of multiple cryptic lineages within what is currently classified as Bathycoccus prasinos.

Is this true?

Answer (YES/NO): NO